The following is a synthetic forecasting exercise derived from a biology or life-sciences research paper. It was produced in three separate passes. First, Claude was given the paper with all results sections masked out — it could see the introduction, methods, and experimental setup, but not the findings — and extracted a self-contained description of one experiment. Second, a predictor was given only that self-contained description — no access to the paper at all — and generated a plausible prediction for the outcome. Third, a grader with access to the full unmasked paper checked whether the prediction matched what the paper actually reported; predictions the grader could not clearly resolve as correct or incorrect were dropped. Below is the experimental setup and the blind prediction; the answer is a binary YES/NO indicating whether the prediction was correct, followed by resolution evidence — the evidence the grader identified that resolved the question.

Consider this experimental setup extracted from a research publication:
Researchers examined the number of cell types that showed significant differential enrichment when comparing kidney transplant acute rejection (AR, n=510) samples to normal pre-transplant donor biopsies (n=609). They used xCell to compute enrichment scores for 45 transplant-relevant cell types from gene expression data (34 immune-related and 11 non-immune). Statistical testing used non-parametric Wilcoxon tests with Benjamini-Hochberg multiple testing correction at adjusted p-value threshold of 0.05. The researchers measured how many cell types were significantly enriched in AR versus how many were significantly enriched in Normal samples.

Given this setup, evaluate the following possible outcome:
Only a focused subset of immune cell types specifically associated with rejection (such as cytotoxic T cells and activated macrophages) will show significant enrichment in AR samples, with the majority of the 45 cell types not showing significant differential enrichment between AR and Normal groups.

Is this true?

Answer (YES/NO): NO